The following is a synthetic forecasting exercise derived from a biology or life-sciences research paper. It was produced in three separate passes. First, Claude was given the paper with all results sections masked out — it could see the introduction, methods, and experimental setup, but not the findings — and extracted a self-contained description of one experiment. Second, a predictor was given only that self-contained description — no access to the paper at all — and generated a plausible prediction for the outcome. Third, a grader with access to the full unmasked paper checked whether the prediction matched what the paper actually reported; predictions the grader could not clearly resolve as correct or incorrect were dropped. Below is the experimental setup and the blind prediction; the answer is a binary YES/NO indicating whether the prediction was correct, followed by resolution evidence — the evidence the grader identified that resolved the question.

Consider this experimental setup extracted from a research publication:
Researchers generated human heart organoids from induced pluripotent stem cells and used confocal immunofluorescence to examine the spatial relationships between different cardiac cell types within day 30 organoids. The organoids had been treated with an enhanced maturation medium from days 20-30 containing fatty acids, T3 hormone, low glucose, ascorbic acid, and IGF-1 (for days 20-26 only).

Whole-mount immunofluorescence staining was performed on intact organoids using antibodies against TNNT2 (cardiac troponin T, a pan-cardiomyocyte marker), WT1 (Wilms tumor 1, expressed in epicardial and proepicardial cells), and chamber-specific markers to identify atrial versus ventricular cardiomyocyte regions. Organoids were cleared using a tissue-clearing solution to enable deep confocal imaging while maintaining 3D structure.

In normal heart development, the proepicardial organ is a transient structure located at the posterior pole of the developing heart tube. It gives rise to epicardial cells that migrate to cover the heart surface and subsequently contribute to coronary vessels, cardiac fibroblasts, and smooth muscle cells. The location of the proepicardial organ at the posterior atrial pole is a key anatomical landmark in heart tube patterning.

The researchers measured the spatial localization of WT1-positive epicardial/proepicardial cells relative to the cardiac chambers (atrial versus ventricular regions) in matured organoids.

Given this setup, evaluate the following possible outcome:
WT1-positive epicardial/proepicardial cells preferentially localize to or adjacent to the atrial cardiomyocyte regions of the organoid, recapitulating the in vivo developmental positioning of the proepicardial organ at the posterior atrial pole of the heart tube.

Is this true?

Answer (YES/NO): YES